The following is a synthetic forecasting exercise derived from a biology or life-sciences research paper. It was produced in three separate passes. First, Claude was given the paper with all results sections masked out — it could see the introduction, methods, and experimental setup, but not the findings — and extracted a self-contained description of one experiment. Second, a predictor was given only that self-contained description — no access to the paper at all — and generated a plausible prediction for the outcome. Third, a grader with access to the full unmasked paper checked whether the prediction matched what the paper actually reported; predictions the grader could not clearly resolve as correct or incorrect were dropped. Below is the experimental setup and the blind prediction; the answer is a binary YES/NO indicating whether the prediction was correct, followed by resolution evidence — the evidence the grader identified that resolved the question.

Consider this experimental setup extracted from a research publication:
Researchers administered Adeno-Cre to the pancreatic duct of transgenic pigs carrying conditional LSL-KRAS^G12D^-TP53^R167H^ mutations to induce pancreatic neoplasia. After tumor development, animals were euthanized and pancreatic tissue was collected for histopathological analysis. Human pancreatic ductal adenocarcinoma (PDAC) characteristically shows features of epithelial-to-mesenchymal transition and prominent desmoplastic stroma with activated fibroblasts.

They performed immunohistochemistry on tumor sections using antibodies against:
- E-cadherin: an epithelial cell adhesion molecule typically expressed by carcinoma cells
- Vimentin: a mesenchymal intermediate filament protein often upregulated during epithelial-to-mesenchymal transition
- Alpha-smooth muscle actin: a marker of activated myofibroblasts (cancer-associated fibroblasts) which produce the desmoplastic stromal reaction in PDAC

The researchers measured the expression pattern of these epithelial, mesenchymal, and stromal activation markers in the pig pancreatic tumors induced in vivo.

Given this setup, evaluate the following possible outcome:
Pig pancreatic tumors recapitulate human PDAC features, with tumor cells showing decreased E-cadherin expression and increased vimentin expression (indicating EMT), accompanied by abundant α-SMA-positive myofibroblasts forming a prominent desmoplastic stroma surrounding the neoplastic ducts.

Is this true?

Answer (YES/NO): NO